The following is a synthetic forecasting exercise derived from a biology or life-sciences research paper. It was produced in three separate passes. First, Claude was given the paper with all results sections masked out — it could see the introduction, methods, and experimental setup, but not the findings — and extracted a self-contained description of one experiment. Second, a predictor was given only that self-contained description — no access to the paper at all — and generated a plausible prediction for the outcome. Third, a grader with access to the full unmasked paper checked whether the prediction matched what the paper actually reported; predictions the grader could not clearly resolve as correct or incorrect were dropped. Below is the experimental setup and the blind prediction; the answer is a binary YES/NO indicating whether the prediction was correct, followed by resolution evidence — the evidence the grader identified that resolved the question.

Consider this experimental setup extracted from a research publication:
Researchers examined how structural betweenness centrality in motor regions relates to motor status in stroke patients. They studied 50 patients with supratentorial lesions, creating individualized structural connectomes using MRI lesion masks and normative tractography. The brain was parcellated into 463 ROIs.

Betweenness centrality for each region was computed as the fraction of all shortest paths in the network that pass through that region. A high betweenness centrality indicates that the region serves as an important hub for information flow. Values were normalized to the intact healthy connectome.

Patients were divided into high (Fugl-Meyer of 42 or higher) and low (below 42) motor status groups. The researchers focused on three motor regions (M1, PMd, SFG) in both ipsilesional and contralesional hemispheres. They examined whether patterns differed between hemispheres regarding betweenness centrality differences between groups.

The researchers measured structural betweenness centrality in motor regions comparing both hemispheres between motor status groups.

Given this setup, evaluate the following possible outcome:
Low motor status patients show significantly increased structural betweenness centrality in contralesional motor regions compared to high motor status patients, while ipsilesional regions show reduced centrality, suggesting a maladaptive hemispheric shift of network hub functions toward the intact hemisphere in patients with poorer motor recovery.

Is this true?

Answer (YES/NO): NO